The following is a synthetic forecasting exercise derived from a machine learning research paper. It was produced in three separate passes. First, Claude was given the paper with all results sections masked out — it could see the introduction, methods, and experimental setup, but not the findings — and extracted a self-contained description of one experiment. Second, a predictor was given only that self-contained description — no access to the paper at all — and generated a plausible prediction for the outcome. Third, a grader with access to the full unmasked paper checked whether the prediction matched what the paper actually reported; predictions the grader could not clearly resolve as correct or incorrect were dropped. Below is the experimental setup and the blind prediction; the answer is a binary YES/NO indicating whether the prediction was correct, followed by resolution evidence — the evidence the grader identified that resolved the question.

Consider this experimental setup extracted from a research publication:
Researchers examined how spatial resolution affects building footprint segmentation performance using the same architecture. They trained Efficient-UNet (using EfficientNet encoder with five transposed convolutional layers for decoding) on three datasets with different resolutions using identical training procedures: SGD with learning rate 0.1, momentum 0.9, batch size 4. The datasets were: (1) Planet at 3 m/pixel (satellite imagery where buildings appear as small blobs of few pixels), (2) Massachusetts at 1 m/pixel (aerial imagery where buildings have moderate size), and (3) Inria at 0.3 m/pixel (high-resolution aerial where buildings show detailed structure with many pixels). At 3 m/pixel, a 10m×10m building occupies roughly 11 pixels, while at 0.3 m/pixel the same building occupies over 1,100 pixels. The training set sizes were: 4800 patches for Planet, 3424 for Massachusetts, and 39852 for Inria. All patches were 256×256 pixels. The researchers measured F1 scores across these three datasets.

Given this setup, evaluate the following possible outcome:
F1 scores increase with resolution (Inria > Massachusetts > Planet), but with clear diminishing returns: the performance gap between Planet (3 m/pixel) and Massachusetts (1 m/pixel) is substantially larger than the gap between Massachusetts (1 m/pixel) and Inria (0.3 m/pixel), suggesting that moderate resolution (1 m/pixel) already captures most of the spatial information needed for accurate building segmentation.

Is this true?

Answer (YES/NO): NO